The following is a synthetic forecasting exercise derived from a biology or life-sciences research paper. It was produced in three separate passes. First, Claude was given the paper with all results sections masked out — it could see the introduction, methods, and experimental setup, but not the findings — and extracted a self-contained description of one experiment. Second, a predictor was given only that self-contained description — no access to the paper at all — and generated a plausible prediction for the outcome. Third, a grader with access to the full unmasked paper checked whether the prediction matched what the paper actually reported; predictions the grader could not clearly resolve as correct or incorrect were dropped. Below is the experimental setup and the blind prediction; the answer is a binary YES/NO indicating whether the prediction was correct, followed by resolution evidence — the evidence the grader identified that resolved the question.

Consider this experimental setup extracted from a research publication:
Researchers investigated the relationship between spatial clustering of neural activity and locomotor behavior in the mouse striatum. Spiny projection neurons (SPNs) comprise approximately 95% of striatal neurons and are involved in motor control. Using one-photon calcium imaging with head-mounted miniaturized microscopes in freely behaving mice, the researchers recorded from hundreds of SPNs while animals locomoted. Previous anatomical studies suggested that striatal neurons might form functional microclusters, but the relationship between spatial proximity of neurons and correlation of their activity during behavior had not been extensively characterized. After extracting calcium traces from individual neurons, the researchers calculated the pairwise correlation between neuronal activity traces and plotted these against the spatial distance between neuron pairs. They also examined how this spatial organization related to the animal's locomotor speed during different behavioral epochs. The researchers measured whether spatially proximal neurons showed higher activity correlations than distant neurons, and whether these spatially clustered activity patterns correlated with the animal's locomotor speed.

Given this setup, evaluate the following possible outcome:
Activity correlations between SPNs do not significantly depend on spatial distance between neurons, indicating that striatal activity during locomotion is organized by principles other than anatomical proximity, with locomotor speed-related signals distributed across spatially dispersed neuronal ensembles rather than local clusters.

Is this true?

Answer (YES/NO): NO